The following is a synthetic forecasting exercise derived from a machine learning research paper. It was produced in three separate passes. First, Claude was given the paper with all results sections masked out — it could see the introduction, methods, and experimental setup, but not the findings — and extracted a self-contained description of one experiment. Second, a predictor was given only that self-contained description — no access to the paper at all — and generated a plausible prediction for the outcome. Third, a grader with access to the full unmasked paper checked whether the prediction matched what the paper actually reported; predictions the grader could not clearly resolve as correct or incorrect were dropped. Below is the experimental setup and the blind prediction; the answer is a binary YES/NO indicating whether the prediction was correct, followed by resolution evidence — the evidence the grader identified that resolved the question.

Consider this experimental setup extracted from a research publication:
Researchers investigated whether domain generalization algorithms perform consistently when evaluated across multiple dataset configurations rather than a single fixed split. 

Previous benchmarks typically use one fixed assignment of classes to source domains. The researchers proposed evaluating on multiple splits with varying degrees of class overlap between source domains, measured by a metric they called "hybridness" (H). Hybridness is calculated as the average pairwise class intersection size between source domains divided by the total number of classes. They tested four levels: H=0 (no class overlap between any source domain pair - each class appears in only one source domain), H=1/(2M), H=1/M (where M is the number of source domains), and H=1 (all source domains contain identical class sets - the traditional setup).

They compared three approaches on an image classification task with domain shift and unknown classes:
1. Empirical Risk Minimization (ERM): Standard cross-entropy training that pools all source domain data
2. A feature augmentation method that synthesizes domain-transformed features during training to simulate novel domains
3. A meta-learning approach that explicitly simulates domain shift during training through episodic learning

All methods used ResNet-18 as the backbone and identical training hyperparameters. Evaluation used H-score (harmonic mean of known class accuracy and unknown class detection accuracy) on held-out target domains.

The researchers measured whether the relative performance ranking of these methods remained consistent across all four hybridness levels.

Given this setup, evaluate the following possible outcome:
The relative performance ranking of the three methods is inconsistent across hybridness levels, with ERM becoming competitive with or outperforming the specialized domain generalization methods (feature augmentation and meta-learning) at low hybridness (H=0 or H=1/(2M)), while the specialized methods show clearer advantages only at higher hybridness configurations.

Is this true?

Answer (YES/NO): NO